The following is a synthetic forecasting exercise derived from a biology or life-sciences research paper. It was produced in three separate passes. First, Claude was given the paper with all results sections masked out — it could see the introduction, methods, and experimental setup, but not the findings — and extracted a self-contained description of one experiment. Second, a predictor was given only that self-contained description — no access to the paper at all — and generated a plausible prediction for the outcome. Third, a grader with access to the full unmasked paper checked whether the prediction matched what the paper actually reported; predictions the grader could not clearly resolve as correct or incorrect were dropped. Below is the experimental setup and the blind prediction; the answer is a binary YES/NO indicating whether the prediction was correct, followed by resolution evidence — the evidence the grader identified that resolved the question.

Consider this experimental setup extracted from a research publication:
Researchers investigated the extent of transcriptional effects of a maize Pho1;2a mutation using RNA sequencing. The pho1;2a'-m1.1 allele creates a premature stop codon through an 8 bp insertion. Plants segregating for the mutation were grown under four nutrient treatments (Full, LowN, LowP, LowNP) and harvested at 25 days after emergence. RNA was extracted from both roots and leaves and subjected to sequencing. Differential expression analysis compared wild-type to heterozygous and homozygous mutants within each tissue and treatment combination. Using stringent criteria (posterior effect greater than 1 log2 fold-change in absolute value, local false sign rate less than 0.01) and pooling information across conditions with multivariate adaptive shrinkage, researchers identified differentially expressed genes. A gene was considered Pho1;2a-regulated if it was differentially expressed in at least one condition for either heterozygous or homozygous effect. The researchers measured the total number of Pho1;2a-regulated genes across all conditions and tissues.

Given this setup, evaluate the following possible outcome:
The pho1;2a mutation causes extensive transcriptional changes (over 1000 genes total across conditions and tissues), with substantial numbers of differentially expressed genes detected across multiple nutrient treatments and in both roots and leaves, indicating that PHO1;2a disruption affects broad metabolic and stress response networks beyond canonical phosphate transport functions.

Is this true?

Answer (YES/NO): YES